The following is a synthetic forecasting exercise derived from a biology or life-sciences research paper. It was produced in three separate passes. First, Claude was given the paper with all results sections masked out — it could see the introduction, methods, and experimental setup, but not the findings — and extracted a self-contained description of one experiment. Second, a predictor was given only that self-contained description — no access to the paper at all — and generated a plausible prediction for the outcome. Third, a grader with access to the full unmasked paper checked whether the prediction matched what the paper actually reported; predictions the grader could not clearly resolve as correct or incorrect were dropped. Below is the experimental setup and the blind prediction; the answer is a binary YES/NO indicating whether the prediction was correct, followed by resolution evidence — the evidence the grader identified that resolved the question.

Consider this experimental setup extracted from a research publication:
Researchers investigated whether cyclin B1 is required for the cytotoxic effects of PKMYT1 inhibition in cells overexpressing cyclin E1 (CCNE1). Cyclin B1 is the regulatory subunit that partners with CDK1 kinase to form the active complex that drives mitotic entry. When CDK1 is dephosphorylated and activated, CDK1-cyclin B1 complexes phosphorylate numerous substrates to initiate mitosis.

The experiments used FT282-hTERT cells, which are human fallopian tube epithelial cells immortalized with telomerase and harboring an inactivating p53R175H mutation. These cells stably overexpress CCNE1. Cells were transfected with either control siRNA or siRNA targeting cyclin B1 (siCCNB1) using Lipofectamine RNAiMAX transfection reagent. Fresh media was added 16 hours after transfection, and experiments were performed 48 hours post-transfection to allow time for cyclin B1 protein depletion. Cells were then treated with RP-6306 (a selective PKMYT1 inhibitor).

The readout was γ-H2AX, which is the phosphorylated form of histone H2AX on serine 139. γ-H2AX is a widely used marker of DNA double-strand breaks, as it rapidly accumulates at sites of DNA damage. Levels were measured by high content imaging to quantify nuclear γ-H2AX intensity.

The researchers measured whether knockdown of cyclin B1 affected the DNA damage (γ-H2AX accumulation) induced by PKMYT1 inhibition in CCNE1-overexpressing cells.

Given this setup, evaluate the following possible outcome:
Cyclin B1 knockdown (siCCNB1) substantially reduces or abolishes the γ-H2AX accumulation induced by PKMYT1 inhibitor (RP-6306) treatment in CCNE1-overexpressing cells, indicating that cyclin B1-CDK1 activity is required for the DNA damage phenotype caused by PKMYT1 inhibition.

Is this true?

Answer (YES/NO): YES